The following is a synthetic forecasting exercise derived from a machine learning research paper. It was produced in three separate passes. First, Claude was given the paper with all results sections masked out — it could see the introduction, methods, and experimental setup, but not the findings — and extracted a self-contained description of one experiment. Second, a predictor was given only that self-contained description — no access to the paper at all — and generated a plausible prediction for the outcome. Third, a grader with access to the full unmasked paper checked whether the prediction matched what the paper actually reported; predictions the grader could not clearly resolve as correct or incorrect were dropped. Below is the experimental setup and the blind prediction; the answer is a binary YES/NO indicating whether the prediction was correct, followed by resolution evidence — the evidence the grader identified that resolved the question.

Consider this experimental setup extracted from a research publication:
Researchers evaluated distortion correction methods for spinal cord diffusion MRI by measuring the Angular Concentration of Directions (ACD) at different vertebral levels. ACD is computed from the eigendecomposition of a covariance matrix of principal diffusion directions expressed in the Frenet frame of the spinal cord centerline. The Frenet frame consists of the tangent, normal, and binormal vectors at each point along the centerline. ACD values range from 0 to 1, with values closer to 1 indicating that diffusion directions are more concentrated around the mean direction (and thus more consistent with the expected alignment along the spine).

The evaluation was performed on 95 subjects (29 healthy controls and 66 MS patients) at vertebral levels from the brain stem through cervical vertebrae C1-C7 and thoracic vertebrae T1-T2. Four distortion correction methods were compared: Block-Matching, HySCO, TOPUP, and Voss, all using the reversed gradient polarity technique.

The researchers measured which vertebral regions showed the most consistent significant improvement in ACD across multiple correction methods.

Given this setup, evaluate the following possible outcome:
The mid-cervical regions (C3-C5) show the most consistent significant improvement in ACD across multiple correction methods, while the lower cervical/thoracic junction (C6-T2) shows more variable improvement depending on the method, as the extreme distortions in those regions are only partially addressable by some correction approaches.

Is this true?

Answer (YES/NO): NO